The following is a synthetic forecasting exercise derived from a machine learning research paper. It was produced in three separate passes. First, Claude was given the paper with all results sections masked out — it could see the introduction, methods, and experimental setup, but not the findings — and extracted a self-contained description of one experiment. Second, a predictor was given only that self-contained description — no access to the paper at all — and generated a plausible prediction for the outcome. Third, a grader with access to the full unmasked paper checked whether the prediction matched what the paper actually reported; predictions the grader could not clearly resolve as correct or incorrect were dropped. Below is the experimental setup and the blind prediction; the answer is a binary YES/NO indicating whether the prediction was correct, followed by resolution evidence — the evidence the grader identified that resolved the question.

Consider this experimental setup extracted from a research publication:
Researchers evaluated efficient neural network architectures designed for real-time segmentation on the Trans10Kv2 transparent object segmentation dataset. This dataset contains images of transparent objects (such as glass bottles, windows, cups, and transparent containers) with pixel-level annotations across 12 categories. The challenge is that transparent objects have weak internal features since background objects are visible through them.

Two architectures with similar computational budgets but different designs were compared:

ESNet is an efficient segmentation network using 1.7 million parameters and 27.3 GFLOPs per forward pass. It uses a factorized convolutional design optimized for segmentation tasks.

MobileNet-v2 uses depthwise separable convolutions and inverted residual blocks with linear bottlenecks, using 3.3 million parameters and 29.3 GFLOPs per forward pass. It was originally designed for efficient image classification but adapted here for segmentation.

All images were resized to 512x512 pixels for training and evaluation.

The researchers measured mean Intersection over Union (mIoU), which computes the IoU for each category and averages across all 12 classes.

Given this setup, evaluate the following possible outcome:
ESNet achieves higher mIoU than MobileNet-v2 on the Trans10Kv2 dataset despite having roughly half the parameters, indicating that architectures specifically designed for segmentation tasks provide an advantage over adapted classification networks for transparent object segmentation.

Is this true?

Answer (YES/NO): YES